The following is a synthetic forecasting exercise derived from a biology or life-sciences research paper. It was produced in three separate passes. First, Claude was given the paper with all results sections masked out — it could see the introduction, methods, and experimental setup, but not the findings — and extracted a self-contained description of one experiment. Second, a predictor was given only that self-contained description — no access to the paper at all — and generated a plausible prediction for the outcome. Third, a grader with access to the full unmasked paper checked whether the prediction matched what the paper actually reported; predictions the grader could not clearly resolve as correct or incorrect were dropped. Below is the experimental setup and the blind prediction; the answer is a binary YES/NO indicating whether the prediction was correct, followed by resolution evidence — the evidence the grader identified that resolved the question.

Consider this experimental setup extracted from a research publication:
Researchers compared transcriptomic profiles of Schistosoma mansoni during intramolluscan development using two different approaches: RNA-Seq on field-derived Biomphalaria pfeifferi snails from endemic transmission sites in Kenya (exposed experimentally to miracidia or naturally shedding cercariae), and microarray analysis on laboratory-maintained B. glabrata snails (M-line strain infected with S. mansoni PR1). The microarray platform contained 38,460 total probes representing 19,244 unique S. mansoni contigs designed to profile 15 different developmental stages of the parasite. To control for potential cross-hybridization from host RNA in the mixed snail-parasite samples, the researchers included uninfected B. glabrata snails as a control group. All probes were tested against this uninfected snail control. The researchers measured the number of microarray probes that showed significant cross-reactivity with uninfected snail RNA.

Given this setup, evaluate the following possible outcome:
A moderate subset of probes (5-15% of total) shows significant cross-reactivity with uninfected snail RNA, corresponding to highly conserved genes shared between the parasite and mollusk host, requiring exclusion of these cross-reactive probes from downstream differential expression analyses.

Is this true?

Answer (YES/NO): NO